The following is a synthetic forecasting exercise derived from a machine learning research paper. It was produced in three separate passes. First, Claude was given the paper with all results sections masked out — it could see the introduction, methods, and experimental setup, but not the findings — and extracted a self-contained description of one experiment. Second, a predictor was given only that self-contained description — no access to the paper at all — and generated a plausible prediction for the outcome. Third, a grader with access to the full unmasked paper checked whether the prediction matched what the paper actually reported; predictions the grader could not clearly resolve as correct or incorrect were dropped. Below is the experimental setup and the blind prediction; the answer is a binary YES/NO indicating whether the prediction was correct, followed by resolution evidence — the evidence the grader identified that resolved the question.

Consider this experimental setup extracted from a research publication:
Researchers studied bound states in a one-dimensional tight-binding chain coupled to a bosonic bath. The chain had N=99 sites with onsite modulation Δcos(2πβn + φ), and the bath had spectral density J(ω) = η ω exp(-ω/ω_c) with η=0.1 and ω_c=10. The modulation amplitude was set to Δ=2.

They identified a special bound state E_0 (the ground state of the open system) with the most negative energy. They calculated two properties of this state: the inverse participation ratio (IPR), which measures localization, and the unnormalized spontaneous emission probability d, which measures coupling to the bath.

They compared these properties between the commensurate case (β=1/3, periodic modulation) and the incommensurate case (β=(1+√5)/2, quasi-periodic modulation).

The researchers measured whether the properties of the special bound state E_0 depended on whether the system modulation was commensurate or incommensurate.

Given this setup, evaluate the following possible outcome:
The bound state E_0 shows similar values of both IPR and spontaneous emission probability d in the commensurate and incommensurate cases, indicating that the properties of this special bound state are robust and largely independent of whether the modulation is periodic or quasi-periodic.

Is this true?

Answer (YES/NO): YES